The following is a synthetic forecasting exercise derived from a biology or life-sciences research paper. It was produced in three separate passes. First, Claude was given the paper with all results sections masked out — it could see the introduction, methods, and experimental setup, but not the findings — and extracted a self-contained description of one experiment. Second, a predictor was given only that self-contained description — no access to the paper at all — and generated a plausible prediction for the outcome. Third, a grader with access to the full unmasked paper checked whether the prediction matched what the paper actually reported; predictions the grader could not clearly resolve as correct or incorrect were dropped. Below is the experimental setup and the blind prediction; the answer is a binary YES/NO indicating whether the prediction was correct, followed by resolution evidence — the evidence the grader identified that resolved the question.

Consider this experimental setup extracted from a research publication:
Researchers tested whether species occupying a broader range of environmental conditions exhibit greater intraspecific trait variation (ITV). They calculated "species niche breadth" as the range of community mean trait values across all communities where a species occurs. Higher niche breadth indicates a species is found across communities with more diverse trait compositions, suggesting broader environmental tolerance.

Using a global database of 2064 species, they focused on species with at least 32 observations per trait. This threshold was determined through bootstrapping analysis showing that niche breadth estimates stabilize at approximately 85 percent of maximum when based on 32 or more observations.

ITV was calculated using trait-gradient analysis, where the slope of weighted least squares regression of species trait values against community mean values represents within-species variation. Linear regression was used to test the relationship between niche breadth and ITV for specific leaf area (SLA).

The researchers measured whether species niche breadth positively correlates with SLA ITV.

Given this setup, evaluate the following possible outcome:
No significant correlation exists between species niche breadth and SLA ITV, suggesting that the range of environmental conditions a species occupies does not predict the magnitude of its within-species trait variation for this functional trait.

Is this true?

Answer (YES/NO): YES